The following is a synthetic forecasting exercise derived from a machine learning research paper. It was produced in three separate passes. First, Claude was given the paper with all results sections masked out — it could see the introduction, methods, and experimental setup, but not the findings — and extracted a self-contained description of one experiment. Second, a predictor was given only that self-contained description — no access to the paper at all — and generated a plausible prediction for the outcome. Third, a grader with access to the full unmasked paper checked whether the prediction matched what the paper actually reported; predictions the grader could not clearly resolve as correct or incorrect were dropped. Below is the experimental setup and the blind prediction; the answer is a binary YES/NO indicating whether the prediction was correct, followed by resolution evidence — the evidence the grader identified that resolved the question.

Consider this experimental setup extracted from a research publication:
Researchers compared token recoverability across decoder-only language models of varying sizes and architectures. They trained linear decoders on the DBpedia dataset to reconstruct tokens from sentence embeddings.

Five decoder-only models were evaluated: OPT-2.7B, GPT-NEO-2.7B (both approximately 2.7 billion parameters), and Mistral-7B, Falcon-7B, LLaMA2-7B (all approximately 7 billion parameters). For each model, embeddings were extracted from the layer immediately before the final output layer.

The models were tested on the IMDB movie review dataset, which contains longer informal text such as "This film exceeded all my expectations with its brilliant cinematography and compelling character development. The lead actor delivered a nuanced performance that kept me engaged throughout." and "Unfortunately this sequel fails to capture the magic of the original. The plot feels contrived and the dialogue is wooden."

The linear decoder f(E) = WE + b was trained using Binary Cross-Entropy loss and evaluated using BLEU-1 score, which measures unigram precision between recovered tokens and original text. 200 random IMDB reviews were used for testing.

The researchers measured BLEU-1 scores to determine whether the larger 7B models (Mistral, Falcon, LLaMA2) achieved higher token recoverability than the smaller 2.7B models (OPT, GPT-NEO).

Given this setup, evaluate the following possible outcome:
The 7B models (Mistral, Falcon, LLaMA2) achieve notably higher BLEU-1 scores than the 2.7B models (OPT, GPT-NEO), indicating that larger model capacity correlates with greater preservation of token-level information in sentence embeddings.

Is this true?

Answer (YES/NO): NO